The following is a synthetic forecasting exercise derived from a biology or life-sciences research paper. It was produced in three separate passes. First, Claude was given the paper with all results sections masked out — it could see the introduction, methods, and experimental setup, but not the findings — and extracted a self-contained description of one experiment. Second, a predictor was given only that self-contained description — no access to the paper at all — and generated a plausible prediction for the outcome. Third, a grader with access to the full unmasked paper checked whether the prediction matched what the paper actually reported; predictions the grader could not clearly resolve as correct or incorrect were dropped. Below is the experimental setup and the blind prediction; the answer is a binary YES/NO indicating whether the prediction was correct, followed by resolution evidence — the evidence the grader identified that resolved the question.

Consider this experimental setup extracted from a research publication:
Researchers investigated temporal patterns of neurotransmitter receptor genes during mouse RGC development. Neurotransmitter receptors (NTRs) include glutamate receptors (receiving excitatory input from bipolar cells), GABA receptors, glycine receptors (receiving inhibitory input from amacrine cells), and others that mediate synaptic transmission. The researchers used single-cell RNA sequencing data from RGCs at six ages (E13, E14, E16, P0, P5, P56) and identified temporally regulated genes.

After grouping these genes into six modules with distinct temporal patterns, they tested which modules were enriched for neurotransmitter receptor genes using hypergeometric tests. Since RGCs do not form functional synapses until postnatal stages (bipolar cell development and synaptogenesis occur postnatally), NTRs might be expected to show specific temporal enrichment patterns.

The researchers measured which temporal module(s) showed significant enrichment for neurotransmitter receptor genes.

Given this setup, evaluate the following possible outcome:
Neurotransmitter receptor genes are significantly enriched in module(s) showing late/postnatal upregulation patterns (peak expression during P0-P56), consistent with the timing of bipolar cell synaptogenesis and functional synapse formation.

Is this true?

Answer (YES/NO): YES